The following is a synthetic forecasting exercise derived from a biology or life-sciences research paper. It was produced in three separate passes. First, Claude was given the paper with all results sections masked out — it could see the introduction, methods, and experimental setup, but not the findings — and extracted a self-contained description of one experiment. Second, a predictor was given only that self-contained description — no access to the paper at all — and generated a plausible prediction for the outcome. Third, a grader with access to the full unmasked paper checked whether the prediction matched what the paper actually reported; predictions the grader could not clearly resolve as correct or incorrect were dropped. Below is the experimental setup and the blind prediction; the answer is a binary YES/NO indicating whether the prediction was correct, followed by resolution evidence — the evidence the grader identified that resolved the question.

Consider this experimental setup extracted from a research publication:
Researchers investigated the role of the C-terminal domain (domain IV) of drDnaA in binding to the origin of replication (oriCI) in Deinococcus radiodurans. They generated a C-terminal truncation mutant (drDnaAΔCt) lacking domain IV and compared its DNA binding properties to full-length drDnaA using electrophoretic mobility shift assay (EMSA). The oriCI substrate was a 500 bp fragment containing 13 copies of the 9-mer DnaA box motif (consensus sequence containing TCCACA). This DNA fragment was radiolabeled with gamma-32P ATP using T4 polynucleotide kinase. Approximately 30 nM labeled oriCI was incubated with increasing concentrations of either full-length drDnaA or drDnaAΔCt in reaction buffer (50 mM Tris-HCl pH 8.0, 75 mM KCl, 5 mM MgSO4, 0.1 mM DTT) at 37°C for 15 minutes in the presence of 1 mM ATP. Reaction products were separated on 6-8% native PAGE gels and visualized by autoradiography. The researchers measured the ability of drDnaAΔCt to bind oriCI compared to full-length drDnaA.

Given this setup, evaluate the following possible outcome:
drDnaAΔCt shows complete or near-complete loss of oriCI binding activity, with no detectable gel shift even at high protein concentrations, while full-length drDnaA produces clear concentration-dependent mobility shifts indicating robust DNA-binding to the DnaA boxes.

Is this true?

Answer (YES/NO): YES